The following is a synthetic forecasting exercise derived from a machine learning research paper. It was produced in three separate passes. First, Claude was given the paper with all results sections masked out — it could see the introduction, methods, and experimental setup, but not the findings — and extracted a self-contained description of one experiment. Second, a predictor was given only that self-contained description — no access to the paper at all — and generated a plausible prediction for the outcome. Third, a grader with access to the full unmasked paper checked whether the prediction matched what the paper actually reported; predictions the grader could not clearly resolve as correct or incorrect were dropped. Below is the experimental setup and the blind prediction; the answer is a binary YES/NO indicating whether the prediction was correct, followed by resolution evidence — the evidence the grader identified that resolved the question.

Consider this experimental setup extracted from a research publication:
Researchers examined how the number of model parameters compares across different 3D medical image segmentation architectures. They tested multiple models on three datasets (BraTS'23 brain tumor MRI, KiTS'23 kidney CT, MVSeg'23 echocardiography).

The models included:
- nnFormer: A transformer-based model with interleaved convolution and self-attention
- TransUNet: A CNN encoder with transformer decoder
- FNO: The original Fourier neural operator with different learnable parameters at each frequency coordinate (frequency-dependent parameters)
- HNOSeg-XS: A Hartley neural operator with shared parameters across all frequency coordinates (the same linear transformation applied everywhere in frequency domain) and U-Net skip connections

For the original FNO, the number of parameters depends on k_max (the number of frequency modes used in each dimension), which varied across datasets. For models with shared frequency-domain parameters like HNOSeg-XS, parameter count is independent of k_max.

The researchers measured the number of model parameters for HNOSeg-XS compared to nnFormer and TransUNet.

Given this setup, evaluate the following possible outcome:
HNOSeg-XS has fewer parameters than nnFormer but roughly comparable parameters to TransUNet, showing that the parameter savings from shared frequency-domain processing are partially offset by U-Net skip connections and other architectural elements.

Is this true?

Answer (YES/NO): NO